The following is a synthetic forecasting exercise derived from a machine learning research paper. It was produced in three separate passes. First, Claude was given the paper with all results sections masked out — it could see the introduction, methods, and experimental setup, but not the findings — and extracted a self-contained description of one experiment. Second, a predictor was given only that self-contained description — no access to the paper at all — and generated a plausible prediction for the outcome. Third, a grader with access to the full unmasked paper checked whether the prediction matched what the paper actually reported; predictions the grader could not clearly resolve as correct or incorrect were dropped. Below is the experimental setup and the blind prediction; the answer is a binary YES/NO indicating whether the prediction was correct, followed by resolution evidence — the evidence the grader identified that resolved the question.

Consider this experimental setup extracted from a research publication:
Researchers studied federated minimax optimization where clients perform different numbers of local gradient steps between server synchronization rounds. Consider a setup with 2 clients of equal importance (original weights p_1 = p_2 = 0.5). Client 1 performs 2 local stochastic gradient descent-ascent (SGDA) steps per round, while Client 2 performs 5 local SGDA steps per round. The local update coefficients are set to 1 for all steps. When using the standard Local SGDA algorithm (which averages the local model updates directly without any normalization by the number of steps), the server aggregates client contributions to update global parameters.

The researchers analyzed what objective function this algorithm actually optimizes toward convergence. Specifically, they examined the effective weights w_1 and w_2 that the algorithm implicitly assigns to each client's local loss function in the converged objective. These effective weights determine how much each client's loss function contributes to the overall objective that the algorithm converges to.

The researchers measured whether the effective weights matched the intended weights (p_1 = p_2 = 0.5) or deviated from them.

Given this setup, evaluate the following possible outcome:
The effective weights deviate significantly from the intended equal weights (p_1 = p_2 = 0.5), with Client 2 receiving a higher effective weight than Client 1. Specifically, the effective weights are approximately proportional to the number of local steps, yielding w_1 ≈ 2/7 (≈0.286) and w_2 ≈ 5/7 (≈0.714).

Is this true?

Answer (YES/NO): YES